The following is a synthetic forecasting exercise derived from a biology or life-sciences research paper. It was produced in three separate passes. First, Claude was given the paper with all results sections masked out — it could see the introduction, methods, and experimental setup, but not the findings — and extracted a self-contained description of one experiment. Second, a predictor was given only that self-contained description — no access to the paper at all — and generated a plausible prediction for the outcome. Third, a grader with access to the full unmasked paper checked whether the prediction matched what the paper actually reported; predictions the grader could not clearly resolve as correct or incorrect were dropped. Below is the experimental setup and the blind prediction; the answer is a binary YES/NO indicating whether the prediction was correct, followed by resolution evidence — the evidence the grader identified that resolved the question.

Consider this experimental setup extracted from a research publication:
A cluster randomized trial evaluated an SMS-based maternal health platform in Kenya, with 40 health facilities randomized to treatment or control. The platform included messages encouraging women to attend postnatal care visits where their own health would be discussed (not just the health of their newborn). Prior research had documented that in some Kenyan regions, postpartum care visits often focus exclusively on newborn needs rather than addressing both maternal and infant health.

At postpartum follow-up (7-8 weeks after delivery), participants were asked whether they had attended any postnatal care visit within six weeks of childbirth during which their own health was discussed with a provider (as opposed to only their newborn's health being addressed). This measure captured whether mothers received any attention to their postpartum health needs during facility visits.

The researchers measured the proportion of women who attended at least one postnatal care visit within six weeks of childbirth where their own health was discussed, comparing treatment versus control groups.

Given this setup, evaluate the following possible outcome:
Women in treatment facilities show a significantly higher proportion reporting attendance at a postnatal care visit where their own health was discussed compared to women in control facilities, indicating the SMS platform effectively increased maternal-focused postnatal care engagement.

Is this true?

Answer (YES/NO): YES